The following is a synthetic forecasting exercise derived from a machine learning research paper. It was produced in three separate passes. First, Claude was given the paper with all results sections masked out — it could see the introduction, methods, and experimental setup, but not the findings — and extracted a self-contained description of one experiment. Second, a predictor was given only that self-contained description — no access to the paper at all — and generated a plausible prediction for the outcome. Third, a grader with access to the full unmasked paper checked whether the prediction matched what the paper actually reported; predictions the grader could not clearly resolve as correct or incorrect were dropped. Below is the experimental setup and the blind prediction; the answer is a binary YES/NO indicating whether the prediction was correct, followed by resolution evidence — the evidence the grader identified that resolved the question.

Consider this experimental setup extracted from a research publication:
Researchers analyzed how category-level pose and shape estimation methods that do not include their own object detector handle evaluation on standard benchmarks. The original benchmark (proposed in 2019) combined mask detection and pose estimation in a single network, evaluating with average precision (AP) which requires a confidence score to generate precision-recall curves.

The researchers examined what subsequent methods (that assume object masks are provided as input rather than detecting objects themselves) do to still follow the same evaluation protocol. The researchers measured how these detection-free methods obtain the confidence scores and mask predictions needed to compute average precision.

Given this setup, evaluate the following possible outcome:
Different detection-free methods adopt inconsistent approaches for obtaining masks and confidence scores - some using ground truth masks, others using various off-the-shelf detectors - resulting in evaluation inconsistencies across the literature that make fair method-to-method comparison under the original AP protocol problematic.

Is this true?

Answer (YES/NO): NO